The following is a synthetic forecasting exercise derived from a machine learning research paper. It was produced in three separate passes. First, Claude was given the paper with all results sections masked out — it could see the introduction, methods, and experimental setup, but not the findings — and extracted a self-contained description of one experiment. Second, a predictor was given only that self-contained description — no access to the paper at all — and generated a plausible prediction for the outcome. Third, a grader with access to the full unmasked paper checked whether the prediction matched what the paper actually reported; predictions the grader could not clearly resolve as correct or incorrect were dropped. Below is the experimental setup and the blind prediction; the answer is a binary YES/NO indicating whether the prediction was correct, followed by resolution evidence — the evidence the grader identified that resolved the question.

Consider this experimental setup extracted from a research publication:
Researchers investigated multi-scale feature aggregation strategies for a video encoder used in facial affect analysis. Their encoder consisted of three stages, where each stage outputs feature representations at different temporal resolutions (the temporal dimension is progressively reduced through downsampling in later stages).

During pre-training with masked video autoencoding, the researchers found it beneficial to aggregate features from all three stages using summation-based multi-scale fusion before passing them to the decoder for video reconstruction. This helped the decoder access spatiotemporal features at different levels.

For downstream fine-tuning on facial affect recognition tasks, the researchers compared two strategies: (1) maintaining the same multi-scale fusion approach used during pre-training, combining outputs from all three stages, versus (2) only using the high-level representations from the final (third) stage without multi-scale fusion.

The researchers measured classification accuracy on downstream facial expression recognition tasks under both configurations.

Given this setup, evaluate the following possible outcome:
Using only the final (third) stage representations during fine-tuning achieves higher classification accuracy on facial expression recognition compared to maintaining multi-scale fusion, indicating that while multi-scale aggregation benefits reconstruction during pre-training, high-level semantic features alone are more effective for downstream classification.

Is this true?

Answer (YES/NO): YES